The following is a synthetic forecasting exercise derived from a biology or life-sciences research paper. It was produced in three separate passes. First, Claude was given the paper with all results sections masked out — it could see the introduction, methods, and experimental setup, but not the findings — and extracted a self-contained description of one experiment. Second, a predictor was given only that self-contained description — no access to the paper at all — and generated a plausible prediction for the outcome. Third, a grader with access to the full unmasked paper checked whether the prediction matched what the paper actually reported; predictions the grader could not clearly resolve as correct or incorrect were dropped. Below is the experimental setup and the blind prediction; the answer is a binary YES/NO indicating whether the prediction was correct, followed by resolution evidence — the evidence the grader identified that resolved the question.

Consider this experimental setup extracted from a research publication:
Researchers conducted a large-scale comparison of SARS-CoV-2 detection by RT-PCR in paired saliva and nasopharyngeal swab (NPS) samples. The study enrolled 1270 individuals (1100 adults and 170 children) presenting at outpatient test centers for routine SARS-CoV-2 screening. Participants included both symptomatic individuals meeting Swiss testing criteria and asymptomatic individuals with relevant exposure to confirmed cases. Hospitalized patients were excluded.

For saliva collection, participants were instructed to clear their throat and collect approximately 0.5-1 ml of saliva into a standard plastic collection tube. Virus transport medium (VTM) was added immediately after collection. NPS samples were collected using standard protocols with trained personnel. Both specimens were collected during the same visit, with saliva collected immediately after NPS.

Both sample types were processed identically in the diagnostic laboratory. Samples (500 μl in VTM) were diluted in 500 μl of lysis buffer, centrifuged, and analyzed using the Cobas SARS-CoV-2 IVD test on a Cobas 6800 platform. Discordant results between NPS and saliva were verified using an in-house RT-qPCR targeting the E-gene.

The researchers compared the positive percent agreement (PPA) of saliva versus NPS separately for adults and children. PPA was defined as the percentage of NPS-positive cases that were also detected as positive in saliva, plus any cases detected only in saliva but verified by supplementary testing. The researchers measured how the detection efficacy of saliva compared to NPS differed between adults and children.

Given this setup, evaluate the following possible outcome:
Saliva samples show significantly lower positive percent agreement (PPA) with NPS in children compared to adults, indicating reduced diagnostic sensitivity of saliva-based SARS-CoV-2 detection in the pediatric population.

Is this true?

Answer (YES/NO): NO